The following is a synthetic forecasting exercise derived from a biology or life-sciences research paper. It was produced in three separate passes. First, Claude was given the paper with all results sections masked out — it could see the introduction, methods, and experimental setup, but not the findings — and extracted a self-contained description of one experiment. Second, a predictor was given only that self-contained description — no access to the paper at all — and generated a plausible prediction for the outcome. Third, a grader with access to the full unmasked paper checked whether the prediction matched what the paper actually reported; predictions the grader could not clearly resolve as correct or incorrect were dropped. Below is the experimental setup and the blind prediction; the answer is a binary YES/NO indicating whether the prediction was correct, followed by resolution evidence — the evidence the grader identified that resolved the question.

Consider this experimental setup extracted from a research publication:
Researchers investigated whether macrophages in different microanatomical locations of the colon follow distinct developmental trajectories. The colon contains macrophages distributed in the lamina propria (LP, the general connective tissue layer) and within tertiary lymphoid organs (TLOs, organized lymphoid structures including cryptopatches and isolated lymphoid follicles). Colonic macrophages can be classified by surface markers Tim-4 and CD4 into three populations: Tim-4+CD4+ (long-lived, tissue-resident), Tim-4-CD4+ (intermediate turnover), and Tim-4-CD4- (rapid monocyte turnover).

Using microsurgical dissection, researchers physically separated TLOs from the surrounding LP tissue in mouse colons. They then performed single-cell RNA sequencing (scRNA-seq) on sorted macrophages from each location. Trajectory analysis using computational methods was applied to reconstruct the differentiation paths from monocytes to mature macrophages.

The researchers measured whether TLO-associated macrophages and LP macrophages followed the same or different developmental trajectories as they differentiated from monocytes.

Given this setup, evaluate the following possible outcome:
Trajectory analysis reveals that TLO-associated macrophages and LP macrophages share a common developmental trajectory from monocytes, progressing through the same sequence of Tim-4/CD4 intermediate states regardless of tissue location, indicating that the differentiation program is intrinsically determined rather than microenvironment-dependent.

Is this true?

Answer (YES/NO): NO